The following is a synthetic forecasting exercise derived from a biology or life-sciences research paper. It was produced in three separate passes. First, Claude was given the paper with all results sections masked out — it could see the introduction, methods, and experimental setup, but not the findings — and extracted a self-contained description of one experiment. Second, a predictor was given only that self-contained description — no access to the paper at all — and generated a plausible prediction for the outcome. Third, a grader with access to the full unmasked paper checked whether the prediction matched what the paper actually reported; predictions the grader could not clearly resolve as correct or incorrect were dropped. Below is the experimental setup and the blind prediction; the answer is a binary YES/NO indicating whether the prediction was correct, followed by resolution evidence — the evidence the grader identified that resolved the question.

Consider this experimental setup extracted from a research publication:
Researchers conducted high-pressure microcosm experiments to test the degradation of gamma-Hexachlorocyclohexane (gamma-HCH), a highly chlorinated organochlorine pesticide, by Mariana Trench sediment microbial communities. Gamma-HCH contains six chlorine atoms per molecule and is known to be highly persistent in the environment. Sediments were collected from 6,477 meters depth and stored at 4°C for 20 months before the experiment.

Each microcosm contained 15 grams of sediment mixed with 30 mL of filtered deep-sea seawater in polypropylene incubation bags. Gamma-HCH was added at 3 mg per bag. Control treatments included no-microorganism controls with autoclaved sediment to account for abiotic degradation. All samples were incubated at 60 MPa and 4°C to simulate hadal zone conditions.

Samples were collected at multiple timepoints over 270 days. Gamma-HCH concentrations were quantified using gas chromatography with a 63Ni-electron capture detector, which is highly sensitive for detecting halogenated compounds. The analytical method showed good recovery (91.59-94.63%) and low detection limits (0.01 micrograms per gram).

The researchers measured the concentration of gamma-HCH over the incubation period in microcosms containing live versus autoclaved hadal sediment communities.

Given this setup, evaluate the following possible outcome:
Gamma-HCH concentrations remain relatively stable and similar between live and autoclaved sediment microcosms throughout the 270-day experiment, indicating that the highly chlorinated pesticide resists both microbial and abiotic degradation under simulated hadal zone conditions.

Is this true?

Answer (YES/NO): NO